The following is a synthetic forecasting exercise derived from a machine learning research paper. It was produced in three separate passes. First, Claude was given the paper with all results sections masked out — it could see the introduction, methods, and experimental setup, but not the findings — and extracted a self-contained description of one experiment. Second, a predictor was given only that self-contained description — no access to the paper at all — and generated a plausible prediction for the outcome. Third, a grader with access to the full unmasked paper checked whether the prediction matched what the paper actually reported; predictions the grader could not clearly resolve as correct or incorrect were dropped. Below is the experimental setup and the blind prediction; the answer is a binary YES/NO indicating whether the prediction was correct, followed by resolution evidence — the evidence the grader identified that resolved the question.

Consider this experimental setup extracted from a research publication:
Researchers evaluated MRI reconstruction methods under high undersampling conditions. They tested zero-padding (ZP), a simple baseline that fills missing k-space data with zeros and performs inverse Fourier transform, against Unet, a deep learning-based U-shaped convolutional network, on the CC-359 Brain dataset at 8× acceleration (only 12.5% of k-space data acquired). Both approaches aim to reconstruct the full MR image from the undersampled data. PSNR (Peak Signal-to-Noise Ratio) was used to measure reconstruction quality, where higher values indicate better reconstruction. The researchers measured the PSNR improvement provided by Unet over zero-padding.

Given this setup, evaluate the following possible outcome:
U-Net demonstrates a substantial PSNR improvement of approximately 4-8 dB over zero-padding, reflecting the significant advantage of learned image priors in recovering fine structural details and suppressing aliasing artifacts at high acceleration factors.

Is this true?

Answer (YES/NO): NO